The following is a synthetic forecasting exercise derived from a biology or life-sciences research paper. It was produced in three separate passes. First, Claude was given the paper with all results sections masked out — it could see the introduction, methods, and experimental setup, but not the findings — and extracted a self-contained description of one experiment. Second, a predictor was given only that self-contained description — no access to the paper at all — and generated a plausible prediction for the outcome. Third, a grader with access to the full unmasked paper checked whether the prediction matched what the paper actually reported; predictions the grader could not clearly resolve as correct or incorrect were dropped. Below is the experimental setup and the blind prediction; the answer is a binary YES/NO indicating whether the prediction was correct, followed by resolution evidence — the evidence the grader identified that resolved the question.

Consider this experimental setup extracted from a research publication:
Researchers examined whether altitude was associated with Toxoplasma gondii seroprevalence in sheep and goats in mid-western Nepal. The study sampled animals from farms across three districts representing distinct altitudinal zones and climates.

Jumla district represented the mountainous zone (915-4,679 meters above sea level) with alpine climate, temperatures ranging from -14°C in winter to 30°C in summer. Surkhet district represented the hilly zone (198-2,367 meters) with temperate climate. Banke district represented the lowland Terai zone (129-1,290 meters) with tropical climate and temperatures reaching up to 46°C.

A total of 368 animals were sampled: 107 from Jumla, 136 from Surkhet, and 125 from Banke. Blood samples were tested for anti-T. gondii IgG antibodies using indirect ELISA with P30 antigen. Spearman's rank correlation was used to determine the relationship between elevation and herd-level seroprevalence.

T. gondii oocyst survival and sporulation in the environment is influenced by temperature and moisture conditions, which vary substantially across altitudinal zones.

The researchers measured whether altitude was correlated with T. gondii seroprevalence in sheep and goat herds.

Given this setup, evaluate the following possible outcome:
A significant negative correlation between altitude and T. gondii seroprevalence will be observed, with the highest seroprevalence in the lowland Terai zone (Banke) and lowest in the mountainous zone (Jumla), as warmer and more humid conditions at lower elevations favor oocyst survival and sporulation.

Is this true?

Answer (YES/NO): NO